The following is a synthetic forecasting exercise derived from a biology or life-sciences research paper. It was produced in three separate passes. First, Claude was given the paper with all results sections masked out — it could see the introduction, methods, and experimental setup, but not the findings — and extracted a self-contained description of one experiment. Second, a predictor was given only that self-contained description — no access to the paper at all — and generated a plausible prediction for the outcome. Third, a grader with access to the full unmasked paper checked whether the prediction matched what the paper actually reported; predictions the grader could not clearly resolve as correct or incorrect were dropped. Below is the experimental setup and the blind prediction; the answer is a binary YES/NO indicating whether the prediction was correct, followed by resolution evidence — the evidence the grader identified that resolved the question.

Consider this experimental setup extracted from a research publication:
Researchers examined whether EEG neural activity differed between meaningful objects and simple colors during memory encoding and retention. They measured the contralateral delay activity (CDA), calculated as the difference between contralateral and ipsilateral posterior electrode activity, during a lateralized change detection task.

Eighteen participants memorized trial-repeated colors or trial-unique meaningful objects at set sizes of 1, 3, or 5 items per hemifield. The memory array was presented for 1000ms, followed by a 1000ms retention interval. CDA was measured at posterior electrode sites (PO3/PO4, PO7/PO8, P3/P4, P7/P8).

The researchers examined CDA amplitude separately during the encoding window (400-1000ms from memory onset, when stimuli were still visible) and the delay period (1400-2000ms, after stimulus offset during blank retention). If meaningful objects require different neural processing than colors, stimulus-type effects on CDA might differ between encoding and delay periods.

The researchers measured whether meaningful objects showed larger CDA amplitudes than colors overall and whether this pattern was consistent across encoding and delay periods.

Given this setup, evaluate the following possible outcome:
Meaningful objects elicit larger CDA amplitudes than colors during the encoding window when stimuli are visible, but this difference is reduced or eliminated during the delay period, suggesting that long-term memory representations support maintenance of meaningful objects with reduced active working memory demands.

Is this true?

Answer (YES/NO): NO